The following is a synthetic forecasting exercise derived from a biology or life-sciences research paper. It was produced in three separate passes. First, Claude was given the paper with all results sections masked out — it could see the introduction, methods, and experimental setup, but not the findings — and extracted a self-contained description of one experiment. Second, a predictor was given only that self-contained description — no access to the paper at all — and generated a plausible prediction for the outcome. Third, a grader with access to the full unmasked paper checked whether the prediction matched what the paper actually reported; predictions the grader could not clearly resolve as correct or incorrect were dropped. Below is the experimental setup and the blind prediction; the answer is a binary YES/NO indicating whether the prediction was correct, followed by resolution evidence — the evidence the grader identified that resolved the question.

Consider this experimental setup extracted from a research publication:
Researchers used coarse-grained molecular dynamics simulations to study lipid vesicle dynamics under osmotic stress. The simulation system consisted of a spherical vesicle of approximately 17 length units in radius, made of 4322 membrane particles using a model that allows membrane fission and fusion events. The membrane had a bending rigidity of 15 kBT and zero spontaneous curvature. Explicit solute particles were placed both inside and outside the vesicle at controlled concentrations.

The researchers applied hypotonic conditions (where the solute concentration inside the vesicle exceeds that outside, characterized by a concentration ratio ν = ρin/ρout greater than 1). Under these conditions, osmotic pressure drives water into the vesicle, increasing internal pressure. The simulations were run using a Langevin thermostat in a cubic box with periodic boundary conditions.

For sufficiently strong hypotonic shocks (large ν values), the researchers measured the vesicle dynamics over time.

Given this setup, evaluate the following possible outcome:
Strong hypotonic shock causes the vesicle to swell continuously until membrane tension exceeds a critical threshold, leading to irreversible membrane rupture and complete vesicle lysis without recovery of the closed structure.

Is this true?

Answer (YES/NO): NO